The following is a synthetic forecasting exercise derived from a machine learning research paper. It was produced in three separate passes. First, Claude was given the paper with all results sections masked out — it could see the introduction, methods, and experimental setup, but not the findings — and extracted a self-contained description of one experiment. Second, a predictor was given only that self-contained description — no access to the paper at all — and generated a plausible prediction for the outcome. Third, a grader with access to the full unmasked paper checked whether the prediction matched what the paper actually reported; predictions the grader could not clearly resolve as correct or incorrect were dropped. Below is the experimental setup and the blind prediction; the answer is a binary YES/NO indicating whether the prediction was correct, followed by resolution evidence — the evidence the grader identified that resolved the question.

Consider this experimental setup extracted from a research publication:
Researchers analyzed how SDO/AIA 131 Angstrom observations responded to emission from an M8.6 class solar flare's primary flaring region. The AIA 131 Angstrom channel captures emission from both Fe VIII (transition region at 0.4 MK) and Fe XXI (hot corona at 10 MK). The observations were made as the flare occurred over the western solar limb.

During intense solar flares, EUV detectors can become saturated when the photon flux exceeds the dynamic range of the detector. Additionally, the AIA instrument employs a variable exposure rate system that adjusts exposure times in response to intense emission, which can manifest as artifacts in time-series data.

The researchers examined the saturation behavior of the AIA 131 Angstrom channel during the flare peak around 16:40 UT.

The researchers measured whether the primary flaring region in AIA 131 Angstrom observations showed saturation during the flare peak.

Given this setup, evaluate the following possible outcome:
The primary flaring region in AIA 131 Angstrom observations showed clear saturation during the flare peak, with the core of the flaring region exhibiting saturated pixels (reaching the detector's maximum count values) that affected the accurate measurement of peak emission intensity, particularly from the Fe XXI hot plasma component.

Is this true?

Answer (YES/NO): YES